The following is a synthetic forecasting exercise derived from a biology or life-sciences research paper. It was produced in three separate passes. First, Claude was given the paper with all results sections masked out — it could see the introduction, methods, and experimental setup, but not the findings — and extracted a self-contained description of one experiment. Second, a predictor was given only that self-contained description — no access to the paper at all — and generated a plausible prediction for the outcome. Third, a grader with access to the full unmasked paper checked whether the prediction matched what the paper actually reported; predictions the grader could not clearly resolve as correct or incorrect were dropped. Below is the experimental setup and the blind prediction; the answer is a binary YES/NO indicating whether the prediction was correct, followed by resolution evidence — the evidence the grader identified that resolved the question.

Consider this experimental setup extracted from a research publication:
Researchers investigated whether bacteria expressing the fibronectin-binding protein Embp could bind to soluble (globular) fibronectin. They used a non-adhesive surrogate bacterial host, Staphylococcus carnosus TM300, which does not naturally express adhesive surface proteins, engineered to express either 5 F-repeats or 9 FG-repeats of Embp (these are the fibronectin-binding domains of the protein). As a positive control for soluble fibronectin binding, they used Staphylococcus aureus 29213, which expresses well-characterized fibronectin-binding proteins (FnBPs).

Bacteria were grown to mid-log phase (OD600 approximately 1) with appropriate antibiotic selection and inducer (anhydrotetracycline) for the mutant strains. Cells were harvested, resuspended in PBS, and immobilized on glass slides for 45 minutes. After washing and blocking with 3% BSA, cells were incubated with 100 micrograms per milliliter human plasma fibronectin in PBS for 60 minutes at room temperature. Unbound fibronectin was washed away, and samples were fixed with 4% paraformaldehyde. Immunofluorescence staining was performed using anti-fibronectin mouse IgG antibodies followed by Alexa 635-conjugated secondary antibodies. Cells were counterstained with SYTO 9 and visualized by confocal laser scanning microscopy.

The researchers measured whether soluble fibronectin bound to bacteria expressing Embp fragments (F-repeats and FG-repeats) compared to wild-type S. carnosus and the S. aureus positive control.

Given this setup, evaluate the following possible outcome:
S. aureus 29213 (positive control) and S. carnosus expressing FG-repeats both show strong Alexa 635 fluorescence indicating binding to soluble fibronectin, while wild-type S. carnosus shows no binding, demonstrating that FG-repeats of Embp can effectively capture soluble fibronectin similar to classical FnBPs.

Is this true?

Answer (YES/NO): NO